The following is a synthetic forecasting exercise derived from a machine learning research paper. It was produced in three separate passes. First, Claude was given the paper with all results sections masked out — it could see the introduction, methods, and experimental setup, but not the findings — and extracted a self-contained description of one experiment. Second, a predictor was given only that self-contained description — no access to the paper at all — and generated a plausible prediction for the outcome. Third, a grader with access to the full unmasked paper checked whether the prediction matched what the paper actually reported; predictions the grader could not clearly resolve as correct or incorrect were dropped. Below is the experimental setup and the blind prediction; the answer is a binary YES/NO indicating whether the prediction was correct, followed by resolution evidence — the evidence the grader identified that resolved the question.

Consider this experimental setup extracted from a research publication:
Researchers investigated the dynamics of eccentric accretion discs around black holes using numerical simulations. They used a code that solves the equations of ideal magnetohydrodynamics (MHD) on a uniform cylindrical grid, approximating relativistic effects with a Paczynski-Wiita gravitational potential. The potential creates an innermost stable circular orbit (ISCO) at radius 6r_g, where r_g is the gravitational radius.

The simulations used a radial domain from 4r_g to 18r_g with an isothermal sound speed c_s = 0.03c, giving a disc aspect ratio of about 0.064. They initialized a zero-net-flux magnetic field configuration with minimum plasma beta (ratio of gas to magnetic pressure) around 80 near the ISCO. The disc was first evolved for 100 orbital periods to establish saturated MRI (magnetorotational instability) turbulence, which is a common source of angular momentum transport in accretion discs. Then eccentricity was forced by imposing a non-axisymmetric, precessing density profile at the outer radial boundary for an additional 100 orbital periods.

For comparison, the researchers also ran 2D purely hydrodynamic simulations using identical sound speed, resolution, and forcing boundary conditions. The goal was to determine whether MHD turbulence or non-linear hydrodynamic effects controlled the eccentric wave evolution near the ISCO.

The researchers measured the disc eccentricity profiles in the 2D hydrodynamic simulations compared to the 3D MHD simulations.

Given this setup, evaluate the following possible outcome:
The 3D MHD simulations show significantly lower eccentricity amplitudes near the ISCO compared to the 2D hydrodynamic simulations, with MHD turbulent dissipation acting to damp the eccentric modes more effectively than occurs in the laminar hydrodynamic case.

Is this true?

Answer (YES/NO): NO